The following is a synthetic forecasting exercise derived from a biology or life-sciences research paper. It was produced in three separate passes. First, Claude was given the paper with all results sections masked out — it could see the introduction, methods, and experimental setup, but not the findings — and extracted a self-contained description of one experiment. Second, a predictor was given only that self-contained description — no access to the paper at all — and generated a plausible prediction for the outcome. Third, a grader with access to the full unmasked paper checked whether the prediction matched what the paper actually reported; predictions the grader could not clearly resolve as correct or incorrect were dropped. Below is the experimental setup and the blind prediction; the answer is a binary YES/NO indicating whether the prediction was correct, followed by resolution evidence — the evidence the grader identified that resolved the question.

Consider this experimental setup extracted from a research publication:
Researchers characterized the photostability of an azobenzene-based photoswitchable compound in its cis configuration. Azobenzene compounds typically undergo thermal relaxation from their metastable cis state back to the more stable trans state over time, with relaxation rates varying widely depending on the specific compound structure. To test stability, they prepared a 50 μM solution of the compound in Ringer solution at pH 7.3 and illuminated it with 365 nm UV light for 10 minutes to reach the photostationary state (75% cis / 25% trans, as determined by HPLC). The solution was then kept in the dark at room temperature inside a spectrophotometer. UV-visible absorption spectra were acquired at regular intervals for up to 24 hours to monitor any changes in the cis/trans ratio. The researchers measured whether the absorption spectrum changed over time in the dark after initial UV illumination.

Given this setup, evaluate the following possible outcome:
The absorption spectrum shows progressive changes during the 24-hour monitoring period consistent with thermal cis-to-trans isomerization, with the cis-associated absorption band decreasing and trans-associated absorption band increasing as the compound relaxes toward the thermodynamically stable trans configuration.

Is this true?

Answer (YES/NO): NO